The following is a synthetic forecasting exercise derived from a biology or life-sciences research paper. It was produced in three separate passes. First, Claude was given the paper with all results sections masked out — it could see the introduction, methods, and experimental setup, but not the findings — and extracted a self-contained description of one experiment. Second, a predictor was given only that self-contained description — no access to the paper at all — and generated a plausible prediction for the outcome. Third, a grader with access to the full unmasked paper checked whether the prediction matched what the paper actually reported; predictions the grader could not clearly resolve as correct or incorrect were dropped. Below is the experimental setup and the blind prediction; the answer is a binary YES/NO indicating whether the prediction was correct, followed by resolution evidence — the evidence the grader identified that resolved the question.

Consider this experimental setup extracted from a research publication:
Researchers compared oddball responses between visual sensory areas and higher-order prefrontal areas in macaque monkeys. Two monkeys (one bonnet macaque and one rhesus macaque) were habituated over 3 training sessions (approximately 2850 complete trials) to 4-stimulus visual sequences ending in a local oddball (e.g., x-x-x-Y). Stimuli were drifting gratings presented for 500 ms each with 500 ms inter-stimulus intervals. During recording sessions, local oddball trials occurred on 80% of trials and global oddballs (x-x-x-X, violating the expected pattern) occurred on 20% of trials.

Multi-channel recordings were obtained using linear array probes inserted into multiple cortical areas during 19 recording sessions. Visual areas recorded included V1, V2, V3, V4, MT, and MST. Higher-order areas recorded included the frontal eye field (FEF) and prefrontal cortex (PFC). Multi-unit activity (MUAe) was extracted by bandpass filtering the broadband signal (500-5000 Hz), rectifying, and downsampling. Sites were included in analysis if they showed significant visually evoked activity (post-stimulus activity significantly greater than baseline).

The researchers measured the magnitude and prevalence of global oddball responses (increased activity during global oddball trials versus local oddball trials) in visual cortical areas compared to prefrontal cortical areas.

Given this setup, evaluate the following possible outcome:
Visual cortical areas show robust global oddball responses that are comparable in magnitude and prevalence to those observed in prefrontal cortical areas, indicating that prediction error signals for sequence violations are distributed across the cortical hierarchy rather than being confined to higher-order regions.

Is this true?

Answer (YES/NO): NO